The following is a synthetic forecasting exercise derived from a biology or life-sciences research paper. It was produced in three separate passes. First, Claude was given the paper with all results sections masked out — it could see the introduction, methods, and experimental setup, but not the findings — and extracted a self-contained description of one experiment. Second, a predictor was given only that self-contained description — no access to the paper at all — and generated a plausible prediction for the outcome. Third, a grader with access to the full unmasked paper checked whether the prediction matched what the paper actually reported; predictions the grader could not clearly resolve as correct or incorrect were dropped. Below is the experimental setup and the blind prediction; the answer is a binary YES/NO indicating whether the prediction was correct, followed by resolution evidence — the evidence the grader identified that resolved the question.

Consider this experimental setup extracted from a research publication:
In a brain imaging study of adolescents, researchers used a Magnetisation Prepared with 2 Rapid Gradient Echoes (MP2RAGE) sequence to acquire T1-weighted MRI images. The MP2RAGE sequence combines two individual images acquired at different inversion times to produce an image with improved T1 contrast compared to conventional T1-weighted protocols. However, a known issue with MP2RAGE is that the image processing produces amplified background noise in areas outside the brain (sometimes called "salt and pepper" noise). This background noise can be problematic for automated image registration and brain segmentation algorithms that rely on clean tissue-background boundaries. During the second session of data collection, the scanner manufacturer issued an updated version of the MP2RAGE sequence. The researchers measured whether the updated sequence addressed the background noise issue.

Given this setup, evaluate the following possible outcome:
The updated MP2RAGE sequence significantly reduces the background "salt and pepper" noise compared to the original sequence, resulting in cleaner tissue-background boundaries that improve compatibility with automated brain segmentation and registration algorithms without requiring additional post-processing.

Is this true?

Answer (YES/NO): NO